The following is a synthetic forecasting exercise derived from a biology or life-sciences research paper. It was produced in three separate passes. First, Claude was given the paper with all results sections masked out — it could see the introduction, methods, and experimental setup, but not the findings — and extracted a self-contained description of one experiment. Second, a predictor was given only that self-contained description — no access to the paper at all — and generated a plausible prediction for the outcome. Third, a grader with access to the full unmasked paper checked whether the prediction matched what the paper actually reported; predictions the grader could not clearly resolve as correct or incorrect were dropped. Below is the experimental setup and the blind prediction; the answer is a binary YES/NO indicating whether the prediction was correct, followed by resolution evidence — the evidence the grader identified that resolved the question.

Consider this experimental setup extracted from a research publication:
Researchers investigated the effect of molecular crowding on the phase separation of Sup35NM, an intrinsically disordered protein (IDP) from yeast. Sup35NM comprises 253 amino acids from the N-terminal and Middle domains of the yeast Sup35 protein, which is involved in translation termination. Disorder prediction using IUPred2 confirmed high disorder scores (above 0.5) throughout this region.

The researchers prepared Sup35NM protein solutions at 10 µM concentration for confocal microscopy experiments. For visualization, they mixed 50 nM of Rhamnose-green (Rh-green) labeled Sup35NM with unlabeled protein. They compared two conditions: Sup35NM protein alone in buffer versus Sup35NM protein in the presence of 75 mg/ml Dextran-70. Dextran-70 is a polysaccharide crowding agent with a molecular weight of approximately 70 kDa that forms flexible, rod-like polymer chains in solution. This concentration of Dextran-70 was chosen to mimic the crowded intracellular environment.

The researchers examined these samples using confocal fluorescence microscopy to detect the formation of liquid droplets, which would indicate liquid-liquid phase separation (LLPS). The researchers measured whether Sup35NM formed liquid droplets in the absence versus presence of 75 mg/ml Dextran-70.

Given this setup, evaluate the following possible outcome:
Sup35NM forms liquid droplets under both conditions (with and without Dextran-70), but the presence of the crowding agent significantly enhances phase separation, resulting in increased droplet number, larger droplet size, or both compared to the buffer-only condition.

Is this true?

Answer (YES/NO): NO